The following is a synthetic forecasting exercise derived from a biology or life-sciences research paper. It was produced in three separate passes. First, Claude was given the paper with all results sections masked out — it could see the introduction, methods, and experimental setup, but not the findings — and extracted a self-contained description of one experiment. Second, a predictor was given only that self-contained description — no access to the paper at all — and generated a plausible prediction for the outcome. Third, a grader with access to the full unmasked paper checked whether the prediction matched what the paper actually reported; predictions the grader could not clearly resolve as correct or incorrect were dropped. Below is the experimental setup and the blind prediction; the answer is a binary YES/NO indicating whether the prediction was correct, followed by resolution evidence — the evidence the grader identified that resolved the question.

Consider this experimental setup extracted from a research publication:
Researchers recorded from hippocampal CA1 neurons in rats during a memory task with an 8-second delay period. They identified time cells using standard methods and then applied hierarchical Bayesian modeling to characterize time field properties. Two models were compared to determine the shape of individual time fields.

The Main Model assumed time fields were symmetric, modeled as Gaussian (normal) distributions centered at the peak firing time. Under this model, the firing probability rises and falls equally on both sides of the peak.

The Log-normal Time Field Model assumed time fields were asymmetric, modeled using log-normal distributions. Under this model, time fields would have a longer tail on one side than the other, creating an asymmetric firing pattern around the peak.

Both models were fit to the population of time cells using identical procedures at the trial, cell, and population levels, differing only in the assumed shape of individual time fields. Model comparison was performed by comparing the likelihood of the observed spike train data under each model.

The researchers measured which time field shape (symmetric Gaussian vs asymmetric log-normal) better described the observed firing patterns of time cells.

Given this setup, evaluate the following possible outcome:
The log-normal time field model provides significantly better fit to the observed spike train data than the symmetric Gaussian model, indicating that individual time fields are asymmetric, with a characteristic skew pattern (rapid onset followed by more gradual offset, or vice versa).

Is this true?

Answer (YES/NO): NO